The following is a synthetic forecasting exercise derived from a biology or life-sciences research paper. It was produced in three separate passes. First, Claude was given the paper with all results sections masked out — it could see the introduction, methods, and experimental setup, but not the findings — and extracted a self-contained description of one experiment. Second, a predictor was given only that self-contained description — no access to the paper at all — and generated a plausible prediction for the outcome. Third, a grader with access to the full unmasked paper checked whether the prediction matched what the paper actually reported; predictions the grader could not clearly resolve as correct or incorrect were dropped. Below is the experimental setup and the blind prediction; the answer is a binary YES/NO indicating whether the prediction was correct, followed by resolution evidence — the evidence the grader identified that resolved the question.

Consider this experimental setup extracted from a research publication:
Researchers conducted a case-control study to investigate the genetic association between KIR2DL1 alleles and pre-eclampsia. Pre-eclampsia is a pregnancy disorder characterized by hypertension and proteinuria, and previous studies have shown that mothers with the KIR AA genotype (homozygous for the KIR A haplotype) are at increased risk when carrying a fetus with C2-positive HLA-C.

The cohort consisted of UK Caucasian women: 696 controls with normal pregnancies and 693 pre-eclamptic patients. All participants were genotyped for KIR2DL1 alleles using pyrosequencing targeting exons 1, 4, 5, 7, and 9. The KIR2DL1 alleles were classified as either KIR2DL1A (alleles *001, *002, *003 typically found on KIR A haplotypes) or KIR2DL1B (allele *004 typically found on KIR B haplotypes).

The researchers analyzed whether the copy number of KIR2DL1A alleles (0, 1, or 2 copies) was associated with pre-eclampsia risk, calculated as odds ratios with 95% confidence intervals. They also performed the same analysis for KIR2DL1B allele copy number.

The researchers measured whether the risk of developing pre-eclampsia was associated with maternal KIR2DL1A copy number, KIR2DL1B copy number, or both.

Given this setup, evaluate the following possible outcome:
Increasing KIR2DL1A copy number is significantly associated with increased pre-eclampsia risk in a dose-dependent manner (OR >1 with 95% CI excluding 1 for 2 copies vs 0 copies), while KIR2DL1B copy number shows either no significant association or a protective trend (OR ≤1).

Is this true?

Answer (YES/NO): YES